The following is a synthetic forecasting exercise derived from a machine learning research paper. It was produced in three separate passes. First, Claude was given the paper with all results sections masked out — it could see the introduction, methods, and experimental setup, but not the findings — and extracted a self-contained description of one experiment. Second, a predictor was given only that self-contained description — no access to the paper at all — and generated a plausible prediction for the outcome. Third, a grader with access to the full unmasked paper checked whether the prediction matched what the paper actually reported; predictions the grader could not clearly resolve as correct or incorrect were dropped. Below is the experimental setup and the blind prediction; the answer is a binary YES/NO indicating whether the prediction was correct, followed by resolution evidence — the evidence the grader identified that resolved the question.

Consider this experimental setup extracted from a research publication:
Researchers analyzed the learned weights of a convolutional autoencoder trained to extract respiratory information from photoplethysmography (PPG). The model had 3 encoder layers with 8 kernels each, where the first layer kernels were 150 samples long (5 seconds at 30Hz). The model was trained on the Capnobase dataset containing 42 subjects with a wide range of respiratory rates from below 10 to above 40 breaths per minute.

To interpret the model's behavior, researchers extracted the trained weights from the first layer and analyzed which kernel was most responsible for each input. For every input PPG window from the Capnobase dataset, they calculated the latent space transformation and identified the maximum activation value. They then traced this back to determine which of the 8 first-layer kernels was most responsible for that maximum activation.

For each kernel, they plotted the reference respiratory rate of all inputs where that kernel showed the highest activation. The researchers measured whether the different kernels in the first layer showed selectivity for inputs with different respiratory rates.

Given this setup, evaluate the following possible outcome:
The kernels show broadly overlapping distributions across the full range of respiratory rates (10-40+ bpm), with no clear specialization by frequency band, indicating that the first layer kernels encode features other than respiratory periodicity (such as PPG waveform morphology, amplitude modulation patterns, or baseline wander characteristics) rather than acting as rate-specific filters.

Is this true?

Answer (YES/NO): NO